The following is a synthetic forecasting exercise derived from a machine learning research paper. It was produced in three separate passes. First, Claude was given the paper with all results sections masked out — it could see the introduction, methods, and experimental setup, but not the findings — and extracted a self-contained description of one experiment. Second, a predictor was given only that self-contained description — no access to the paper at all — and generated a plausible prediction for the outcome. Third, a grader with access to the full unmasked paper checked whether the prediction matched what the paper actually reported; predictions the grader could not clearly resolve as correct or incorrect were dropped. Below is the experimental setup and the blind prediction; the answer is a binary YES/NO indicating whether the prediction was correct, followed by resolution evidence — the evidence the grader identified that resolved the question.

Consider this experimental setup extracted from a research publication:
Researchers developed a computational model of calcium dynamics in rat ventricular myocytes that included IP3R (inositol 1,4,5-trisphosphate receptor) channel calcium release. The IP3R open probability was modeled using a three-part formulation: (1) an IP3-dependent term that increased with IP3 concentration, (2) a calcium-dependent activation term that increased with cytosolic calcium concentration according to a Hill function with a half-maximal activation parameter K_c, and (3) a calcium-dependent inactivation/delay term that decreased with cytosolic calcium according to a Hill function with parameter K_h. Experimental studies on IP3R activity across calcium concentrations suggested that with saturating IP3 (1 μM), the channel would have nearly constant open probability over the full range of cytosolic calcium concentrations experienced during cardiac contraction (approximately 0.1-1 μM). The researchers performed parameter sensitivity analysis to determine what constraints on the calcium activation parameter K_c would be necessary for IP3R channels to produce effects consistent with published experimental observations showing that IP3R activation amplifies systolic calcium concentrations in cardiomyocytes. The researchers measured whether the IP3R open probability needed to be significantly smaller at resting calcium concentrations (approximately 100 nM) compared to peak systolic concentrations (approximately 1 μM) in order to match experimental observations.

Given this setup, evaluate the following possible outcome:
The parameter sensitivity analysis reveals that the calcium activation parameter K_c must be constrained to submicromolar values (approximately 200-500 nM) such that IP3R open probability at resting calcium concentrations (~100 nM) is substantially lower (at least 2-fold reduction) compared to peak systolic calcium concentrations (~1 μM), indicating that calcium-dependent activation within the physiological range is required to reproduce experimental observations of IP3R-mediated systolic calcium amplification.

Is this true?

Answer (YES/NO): NO